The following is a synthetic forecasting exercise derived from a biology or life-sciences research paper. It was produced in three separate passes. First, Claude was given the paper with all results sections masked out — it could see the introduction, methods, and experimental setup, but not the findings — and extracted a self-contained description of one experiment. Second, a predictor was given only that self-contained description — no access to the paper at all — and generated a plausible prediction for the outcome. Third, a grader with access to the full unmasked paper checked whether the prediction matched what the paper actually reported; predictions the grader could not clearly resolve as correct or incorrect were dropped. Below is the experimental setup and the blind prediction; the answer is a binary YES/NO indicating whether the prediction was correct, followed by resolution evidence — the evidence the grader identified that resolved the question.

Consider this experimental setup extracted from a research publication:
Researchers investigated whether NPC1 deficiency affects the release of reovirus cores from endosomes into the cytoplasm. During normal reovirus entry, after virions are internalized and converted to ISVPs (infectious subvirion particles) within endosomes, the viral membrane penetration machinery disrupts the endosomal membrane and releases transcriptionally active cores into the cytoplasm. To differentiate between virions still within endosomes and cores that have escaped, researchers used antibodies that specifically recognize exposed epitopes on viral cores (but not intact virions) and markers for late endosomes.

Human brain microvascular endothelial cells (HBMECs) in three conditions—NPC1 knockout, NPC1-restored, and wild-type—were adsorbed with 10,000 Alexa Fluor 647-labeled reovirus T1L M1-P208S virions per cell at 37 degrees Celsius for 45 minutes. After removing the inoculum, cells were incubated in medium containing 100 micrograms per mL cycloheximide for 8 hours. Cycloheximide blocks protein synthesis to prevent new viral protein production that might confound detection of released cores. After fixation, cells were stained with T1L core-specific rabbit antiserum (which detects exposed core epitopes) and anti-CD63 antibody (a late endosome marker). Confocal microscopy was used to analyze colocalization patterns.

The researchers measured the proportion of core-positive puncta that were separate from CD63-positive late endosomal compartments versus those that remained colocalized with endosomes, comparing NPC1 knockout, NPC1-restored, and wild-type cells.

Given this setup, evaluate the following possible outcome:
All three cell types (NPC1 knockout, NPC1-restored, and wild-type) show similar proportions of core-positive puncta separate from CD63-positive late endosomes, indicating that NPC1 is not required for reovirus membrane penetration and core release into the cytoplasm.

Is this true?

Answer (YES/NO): NO